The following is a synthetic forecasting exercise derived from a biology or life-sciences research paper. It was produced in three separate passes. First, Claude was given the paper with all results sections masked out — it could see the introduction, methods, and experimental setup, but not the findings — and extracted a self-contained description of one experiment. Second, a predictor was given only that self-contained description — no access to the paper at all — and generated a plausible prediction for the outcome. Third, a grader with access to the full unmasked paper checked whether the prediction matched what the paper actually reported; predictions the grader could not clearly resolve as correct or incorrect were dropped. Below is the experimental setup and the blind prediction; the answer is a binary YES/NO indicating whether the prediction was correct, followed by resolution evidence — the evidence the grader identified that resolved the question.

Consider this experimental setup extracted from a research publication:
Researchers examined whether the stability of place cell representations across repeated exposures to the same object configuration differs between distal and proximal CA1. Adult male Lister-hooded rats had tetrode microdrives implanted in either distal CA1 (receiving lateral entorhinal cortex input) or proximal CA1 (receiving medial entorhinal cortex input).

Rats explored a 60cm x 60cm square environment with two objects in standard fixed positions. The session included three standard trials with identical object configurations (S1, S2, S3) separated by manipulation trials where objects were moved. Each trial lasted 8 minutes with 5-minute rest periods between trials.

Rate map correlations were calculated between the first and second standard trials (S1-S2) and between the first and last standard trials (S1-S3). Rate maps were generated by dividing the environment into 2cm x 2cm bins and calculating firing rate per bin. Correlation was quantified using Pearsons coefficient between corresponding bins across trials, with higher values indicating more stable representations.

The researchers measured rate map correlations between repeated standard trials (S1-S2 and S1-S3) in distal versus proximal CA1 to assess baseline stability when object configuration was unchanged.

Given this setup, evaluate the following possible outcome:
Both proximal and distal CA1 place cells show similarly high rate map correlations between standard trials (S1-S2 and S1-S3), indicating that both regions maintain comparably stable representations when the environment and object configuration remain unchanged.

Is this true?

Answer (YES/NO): YES